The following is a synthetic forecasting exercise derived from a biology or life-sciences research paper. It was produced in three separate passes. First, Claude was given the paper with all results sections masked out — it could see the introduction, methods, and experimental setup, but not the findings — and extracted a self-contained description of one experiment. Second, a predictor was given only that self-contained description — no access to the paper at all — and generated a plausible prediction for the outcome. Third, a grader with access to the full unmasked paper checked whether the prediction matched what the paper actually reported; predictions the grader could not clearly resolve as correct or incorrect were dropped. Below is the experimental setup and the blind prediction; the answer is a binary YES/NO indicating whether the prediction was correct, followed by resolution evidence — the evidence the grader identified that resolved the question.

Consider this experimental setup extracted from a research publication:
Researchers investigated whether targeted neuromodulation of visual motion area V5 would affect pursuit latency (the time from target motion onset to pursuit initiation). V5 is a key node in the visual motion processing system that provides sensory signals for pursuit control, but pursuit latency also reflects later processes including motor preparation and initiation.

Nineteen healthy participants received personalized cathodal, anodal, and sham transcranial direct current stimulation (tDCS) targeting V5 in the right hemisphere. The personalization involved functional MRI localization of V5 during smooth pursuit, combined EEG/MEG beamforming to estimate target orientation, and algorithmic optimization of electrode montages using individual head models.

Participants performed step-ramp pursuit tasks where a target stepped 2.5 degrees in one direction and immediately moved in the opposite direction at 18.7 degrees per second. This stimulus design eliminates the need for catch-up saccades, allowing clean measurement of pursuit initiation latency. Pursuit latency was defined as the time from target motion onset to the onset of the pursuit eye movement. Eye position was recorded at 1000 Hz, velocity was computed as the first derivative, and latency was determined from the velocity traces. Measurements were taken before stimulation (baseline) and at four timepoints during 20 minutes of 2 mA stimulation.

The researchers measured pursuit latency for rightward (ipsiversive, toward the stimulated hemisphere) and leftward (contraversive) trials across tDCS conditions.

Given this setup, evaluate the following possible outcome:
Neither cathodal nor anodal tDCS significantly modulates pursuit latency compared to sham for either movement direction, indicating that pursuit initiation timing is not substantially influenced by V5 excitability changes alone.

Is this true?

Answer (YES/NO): NO